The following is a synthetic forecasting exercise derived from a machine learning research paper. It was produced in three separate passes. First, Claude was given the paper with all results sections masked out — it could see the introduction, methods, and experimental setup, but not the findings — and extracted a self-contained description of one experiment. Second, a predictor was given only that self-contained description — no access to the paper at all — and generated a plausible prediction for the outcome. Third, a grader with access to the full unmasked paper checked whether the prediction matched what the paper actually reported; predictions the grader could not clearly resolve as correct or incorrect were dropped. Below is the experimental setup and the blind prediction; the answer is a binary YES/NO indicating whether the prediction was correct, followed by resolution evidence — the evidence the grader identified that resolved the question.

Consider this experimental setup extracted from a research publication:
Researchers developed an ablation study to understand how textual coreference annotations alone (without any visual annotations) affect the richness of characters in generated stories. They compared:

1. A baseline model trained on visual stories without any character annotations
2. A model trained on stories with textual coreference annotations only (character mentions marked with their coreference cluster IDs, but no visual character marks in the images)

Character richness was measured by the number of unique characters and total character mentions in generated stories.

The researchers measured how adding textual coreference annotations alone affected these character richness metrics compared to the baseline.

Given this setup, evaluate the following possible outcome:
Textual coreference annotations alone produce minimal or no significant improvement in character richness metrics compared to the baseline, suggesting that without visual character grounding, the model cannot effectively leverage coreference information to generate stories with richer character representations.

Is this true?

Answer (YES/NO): NO